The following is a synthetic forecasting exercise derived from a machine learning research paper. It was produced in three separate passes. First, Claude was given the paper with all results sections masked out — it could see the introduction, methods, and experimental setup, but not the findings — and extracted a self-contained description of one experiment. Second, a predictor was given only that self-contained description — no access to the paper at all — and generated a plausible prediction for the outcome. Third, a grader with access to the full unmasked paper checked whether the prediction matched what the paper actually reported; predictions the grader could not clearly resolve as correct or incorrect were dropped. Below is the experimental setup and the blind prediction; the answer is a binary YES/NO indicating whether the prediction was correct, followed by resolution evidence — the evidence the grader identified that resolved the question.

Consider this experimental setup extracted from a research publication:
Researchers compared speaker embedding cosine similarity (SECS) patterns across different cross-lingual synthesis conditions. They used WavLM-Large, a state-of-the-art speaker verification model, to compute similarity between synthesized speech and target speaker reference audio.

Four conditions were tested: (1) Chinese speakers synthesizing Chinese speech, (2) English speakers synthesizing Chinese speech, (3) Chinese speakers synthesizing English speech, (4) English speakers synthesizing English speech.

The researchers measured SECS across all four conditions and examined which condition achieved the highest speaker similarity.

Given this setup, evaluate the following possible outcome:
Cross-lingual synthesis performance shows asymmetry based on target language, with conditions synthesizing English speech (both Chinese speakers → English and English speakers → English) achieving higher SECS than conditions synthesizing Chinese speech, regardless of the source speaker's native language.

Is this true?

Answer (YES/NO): NO